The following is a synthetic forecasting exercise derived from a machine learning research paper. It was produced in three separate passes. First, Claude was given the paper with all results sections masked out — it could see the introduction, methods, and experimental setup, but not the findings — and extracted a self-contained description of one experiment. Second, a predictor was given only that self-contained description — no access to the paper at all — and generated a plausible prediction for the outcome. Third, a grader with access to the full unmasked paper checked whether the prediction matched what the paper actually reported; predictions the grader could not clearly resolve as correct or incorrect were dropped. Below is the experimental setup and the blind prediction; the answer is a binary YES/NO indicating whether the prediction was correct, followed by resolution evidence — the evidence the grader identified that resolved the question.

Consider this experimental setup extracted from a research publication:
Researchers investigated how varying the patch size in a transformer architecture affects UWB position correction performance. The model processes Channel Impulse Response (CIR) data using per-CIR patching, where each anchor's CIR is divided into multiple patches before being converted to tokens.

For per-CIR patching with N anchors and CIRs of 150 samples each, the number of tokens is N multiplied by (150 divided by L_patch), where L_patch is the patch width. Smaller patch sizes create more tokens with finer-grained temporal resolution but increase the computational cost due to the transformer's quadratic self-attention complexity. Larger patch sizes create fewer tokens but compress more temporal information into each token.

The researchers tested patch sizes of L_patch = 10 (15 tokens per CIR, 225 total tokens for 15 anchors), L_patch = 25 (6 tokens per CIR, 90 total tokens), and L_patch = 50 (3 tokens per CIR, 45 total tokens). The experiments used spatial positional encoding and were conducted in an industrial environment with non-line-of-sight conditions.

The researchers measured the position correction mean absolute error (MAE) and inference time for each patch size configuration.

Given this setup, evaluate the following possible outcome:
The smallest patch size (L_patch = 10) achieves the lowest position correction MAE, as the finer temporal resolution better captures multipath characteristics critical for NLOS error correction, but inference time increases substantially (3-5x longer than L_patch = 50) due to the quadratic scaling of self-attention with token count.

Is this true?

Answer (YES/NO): NO